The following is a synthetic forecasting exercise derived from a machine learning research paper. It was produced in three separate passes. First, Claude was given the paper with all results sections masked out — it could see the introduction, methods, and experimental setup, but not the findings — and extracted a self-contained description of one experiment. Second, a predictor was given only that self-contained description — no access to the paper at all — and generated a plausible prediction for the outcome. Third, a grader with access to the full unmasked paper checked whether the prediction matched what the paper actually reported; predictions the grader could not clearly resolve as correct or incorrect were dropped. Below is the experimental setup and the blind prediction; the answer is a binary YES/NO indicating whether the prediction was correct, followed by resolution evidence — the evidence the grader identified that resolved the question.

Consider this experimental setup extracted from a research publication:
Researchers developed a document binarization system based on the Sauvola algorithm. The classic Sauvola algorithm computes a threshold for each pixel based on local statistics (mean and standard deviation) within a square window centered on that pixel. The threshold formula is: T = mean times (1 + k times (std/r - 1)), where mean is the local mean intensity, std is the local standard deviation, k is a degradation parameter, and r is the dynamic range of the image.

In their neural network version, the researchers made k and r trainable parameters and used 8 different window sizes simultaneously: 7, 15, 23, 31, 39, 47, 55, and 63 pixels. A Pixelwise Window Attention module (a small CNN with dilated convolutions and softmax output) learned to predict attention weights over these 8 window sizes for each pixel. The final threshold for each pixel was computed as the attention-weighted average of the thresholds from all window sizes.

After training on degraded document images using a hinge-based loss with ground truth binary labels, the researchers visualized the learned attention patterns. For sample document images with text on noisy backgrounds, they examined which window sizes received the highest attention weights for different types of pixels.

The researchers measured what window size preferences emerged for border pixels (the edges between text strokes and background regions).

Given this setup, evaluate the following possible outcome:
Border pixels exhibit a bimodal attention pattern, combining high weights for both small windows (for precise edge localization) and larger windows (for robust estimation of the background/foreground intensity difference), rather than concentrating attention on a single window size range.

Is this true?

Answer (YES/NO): NO